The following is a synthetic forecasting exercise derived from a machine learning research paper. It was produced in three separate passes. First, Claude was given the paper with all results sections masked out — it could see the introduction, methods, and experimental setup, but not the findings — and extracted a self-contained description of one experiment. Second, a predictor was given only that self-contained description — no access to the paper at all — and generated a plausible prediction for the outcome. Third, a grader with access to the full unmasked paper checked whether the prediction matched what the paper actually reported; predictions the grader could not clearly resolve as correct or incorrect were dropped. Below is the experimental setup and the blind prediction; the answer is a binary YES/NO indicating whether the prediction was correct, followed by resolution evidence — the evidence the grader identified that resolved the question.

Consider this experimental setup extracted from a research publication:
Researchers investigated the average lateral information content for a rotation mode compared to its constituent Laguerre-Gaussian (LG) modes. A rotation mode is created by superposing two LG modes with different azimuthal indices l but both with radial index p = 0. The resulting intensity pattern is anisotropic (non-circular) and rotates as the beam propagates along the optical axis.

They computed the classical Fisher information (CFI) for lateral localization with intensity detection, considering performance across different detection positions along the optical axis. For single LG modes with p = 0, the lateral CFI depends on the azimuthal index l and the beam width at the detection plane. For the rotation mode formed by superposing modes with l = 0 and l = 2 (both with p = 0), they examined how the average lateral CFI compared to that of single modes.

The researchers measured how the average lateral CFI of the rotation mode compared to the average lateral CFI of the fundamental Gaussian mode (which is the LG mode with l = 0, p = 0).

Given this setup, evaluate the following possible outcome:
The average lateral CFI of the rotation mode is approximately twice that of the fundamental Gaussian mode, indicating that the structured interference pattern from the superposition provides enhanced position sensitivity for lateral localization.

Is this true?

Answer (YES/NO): NO